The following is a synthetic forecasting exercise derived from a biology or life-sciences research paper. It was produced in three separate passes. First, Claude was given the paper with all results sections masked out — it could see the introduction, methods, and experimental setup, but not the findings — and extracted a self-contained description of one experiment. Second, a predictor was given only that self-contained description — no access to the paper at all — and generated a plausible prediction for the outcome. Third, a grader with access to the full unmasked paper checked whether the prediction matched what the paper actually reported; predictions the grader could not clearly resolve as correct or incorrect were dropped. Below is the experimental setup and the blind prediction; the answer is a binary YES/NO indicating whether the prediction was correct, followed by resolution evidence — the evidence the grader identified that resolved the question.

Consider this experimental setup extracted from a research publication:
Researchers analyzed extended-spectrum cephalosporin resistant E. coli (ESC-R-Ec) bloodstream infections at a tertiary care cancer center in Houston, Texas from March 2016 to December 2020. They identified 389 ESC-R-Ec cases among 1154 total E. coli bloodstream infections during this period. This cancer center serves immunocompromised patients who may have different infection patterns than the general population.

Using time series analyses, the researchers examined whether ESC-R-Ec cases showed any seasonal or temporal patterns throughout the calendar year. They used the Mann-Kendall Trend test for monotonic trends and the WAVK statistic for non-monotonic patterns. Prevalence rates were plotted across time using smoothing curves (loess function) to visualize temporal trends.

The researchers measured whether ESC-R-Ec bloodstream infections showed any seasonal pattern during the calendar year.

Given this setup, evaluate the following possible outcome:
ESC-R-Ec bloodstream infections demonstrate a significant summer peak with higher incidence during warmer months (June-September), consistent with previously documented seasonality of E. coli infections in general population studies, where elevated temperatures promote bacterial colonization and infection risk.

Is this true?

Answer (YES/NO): NO